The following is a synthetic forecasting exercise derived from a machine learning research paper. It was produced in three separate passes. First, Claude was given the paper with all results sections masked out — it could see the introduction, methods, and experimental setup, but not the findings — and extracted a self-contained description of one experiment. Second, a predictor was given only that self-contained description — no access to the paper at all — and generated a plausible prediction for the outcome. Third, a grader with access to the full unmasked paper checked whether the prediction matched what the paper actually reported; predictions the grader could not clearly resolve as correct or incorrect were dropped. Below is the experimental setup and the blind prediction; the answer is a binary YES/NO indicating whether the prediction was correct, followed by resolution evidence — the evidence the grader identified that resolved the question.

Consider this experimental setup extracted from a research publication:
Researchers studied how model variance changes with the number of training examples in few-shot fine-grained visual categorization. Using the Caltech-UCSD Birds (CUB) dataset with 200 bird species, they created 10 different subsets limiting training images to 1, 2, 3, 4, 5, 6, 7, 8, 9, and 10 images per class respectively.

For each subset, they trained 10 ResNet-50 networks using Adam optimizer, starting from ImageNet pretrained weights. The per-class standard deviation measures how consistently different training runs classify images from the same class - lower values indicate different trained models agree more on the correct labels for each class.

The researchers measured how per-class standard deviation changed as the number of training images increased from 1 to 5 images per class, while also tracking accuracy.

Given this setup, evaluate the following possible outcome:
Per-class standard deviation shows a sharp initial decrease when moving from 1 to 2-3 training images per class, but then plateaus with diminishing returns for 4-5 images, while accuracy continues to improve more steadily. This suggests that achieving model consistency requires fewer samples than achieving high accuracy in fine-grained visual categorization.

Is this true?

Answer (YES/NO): NO